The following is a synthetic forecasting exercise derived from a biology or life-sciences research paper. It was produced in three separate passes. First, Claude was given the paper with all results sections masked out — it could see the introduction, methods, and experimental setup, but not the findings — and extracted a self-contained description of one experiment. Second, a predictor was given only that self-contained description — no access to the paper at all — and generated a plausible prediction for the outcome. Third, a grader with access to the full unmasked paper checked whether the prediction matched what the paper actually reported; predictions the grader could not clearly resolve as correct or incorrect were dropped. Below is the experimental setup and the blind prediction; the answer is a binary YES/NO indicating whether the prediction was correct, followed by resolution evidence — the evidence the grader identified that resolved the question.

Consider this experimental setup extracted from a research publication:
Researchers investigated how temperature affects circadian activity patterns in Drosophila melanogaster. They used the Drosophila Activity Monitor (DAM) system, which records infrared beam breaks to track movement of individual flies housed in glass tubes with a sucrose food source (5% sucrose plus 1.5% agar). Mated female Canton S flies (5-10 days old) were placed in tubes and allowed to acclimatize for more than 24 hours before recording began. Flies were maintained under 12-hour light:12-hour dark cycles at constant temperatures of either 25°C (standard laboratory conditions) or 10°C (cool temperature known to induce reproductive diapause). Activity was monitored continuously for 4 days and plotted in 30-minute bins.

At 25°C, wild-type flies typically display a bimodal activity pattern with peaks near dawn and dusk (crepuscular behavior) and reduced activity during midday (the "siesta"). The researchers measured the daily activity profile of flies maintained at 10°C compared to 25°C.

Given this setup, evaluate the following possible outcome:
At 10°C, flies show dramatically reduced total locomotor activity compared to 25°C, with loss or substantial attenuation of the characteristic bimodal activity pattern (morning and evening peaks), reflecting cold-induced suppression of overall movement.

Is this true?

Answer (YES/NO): NO